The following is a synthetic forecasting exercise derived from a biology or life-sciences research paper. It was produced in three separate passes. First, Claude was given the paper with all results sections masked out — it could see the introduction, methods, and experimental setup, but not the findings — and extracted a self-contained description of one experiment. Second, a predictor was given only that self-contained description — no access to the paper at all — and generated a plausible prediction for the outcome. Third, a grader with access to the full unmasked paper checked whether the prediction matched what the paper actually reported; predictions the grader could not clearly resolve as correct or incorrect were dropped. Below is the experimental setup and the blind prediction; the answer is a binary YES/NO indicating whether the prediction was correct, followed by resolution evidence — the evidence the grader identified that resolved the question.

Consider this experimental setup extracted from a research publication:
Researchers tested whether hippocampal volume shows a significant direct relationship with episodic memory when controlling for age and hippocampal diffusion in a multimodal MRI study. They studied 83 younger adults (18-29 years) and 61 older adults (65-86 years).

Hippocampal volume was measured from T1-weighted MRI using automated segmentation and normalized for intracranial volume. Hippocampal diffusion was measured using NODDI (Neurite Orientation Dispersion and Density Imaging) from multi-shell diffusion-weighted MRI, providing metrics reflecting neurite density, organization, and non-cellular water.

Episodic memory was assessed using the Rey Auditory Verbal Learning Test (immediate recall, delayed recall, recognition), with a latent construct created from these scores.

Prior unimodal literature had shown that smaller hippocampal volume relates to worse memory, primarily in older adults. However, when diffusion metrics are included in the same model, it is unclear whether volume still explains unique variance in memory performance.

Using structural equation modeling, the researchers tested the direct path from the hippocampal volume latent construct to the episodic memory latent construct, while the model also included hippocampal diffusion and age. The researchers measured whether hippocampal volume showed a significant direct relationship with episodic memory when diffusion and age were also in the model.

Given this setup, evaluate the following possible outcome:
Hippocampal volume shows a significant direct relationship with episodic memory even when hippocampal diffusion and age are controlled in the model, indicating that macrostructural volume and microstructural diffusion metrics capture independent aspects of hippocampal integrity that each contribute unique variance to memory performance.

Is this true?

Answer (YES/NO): NO